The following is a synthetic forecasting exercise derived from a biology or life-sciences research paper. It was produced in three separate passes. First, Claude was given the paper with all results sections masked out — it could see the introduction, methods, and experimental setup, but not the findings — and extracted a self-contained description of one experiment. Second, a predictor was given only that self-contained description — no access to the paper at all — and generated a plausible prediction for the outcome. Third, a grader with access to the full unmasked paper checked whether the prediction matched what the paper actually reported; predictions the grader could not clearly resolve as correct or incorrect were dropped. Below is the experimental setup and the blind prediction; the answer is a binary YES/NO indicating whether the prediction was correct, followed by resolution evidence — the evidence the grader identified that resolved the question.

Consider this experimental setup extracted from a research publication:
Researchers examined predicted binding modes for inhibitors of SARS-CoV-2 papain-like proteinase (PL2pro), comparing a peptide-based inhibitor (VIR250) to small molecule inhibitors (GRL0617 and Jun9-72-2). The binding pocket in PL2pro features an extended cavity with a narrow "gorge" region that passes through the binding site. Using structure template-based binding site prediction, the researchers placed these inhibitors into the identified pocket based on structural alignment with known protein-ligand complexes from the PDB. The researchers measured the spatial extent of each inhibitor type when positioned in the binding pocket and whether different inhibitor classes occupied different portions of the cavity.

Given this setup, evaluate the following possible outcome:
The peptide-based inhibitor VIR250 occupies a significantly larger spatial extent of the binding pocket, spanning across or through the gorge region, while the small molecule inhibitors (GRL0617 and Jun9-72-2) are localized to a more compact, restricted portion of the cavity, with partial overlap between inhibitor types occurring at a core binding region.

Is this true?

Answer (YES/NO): YES